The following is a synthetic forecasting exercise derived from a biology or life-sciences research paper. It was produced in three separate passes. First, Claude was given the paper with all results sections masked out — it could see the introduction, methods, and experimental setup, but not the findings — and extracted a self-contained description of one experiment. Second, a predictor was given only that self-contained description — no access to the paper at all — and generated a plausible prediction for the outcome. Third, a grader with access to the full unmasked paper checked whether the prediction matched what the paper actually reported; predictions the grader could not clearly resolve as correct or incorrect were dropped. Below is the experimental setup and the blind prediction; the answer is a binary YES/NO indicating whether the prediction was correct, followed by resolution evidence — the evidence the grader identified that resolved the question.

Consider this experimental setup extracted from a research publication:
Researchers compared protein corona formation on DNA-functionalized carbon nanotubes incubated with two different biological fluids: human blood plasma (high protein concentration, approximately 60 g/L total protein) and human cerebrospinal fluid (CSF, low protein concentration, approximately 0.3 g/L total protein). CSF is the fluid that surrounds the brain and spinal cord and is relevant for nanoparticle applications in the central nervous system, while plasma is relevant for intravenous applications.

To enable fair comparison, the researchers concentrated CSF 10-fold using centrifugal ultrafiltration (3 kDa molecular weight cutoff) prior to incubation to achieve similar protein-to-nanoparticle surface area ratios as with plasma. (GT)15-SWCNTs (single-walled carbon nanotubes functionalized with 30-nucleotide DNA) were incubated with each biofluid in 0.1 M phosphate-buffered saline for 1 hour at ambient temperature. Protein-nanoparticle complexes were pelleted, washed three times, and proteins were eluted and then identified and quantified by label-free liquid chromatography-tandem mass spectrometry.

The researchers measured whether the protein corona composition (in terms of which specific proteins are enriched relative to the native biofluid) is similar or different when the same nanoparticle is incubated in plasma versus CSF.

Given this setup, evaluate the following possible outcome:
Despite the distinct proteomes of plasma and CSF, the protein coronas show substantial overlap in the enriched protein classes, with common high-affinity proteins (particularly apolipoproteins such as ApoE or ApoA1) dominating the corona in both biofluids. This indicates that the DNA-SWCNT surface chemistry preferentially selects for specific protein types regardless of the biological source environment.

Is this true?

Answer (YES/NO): YES